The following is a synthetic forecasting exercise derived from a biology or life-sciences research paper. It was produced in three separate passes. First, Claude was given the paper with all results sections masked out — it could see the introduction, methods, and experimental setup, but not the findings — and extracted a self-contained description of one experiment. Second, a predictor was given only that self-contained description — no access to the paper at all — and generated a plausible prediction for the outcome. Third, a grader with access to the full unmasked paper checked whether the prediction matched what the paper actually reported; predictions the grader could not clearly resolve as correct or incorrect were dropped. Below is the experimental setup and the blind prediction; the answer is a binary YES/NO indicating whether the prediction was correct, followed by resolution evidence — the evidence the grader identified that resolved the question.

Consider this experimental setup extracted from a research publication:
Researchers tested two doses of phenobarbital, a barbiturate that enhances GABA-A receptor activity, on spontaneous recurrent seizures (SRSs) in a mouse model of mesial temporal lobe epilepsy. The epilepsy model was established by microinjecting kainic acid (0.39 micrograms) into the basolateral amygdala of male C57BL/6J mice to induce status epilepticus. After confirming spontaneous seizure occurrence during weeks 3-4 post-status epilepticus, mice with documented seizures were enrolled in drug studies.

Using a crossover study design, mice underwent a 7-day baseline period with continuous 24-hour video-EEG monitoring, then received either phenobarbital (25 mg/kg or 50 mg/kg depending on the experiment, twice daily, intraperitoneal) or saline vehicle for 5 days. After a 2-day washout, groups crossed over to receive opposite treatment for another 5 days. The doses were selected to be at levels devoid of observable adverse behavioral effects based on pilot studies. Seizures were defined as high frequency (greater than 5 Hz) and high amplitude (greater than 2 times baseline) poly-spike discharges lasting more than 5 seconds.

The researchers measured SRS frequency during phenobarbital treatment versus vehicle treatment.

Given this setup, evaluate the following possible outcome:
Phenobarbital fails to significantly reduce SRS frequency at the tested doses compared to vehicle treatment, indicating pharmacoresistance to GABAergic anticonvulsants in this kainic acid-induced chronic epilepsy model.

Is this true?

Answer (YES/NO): NO